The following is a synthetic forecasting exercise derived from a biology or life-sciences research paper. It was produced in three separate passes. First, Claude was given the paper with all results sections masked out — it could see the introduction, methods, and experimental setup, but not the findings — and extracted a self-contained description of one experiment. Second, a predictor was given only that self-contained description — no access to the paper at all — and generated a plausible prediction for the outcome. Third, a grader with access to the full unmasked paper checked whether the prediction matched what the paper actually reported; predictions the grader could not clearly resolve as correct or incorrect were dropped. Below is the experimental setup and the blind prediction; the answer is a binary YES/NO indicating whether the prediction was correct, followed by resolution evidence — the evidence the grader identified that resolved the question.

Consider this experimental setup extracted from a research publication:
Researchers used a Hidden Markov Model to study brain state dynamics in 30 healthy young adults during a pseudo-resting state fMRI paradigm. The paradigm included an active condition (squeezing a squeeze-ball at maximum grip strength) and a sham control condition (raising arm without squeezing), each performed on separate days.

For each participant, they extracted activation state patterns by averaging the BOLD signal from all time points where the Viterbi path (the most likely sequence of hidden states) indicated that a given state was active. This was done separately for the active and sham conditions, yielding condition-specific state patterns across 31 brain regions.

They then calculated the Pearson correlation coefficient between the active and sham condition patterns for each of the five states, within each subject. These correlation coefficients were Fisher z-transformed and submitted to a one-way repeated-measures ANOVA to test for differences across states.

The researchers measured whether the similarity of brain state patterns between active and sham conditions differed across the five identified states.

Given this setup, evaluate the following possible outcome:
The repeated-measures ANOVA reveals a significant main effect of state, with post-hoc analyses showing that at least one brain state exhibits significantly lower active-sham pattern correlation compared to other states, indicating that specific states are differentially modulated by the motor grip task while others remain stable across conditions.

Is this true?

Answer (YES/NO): NO